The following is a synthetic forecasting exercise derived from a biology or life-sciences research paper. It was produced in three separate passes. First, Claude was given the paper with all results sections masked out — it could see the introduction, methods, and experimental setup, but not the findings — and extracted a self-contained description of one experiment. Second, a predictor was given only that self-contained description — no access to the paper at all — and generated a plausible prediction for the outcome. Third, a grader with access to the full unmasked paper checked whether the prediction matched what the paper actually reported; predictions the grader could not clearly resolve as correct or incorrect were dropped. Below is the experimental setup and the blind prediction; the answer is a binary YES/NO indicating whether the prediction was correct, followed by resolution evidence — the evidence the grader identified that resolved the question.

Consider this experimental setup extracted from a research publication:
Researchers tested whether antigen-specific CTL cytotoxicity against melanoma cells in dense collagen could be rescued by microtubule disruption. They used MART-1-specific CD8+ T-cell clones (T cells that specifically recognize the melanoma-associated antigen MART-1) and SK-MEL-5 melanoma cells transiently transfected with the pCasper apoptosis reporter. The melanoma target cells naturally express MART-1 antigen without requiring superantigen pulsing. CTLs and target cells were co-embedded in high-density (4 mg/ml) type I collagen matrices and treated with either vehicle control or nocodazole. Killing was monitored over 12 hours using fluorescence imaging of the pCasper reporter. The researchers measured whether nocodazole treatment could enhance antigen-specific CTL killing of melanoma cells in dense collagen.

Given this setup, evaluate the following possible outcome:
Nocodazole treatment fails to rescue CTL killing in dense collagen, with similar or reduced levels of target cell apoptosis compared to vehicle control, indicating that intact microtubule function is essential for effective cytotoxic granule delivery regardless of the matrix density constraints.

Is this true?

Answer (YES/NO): NO